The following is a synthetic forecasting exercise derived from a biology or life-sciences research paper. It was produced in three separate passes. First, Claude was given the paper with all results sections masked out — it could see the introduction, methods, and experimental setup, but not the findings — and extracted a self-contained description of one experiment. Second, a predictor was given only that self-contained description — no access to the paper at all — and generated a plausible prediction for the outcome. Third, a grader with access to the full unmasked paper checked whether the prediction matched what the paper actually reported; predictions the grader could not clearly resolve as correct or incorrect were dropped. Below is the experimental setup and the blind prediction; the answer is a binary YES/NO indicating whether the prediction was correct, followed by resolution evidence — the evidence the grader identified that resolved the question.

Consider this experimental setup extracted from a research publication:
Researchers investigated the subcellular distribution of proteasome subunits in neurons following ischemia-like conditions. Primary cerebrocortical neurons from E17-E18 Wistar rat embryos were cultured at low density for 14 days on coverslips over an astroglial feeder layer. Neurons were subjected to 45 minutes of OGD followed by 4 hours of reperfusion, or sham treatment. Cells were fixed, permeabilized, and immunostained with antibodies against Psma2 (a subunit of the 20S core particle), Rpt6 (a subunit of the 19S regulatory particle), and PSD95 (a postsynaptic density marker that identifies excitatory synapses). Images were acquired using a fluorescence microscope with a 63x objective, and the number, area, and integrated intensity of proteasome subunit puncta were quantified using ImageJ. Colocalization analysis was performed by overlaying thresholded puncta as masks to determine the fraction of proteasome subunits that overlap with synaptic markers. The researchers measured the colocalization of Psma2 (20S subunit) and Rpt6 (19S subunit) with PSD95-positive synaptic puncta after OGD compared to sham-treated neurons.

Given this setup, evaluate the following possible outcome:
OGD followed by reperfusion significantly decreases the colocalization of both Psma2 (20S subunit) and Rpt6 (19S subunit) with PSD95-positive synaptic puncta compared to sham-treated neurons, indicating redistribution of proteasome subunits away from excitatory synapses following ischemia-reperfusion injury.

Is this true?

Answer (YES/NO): NO